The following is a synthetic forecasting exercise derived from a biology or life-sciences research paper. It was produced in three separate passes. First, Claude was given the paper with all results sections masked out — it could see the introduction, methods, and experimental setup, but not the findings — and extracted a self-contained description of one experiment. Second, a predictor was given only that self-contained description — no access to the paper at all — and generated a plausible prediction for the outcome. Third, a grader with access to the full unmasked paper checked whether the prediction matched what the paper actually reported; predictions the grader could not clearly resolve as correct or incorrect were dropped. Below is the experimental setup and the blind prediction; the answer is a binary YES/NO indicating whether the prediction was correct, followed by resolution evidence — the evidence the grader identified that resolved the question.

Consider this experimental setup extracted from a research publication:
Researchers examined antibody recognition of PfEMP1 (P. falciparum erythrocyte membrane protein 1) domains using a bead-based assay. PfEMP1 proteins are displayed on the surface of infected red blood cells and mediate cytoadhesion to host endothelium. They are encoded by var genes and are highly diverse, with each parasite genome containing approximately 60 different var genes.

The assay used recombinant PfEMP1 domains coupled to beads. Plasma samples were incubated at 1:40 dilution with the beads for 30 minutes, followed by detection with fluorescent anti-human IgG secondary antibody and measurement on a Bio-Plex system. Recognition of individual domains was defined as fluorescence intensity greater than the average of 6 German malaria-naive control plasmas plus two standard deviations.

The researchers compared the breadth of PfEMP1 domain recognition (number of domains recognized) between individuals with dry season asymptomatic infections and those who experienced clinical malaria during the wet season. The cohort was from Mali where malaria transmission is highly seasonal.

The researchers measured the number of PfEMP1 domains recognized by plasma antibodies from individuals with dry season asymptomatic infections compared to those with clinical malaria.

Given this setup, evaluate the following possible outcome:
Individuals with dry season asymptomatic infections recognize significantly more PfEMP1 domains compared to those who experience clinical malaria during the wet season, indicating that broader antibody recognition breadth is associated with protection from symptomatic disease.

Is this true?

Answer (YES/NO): YES